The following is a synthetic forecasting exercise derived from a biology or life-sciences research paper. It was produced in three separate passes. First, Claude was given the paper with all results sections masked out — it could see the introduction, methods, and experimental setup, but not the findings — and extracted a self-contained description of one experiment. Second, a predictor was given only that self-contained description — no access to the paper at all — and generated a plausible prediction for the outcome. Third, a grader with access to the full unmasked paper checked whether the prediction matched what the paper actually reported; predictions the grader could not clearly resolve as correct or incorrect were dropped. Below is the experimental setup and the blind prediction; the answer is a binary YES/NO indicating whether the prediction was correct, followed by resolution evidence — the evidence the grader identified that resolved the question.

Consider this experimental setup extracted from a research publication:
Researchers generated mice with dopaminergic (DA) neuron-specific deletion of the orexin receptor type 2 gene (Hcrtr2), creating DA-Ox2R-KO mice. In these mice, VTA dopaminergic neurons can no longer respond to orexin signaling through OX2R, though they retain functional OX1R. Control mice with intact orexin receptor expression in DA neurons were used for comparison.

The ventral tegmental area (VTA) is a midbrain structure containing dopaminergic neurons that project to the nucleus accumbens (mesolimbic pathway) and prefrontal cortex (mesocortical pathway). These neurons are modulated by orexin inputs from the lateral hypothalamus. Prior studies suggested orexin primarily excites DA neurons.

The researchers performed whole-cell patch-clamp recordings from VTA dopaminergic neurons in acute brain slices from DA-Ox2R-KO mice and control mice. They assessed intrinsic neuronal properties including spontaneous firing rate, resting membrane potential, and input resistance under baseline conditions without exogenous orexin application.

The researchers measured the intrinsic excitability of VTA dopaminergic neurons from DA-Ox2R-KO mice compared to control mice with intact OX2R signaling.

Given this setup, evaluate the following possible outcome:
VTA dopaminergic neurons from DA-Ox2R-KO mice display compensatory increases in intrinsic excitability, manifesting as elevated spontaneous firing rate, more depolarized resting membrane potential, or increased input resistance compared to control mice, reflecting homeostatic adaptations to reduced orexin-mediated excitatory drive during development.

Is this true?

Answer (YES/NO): NO